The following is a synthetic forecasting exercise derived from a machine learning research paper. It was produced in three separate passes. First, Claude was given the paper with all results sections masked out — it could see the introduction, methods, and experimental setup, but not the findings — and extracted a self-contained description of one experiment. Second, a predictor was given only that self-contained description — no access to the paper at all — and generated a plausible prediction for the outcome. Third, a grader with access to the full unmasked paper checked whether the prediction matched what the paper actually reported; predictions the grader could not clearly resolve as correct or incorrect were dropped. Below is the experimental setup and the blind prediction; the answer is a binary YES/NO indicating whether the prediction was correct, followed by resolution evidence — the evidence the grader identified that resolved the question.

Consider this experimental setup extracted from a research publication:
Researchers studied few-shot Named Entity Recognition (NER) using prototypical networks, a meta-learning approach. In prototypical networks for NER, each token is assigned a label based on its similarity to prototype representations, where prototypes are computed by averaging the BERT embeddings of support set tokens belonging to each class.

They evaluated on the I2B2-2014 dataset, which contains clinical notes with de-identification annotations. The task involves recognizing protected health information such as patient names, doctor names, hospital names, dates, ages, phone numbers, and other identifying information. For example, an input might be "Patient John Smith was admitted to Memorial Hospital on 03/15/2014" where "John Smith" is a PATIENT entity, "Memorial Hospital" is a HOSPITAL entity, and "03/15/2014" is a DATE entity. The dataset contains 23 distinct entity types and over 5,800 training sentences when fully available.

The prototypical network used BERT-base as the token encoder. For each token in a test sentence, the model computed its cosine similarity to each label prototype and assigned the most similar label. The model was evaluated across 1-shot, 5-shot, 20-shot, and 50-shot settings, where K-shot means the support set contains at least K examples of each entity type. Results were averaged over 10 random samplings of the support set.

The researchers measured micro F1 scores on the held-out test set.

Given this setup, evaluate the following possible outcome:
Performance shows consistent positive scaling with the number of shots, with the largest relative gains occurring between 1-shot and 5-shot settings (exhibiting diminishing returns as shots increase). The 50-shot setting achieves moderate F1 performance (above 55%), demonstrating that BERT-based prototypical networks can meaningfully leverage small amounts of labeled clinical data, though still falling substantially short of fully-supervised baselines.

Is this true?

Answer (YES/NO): NO